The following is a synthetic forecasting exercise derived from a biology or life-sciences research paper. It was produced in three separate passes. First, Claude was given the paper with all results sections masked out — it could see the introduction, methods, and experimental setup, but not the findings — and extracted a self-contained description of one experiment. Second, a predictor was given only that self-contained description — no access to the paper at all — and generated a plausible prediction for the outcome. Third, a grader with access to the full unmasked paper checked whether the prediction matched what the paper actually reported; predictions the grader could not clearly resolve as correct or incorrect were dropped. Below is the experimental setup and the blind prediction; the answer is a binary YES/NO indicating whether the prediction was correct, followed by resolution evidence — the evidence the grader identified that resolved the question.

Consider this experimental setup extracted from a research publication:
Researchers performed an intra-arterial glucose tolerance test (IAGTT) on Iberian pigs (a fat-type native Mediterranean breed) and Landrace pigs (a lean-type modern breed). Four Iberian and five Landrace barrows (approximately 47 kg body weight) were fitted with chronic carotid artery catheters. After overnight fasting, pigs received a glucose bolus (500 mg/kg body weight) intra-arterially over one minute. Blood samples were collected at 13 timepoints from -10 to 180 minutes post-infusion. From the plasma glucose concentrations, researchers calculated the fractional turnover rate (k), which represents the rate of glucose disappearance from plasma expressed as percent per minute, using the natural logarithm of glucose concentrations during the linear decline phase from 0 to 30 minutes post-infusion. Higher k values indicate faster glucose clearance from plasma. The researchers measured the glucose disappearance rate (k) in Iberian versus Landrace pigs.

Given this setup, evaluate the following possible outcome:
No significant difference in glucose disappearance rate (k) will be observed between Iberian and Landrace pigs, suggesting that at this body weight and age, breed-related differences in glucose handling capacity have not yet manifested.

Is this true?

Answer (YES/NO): YES